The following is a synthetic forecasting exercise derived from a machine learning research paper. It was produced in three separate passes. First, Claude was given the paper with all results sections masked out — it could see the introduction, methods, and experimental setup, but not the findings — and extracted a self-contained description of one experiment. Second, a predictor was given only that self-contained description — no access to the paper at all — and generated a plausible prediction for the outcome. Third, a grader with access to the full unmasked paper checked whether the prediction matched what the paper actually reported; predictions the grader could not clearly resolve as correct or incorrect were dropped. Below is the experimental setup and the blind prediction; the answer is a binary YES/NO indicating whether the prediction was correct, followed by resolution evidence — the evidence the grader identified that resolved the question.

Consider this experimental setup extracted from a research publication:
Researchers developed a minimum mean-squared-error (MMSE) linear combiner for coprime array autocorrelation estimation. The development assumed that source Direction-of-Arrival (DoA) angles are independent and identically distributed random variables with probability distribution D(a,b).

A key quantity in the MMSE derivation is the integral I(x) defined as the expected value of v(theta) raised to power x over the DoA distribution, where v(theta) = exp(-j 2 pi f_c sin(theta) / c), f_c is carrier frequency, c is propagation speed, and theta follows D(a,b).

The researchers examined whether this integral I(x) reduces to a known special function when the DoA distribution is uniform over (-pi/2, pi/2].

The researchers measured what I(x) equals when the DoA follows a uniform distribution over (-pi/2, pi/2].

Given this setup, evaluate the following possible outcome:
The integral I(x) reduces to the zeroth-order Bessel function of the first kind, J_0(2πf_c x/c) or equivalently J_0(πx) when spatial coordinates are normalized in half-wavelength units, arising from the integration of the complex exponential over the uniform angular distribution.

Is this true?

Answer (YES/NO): YES